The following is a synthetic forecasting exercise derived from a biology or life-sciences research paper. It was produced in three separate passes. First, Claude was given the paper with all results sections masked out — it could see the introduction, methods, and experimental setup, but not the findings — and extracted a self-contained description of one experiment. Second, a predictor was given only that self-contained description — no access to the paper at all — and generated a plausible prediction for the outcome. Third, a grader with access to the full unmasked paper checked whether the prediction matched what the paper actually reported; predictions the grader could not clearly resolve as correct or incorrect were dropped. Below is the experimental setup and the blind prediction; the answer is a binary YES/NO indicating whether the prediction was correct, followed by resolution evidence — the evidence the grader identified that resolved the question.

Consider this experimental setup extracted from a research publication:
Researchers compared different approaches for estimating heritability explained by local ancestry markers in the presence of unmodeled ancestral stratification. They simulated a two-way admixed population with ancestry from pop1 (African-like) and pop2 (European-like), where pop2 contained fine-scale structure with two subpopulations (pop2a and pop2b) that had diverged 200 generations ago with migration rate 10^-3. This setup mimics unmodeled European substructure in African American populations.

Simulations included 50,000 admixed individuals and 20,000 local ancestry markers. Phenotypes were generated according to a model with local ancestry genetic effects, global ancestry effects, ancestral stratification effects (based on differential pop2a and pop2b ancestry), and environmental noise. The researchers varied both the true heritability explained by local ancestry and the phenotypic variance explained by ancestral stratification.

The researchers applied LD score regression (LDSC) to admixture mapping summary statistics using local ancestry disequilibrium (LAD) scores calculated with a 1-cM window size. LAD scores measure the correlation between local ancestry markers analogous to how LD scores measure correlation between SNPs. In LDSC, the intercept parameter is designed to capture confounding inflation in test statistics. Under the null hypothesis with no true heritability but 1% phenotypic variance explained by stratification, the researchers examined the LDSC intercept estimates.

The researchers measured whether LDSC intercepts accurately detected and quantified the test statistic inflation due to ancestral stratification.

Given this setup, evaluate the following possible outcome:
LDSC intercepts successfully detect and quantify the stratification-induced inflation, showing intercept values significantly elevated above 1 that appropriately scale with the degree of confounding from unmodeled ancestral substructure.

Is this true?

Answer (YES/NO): NO